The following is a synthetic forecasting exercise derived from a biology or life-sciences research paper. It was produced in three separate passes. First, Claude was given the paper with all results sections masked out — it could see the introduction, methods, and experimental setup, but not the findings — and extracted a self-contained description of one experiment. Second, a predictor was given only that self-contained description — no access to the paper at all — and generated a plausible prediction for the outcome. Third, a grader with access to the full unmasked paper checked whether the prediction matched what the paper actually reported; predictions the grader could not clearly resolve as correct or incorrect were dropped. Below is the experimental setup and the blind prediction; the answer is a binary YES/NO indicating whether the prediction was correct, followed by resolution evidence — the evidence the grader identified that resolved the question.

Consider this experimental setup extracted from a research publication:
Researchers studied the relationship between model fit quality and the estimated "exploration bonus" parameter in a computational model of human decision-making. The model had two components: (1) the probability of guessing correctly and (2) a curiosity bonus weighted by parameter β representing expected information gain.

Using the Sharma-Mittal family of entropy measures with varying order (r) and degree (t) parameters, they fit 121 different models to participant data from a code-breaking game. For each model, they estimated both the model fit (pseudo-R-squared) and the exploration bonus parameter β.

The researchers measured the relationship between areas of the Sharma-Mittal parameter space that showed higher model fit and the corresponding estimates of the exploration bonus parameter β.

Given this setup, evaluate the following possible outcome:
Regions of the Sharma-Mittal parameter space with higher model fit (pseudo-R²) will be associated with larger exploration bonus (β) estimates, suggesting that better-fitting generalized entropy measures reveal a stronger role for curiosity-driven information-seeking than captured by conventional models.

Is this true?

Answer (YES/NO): YES